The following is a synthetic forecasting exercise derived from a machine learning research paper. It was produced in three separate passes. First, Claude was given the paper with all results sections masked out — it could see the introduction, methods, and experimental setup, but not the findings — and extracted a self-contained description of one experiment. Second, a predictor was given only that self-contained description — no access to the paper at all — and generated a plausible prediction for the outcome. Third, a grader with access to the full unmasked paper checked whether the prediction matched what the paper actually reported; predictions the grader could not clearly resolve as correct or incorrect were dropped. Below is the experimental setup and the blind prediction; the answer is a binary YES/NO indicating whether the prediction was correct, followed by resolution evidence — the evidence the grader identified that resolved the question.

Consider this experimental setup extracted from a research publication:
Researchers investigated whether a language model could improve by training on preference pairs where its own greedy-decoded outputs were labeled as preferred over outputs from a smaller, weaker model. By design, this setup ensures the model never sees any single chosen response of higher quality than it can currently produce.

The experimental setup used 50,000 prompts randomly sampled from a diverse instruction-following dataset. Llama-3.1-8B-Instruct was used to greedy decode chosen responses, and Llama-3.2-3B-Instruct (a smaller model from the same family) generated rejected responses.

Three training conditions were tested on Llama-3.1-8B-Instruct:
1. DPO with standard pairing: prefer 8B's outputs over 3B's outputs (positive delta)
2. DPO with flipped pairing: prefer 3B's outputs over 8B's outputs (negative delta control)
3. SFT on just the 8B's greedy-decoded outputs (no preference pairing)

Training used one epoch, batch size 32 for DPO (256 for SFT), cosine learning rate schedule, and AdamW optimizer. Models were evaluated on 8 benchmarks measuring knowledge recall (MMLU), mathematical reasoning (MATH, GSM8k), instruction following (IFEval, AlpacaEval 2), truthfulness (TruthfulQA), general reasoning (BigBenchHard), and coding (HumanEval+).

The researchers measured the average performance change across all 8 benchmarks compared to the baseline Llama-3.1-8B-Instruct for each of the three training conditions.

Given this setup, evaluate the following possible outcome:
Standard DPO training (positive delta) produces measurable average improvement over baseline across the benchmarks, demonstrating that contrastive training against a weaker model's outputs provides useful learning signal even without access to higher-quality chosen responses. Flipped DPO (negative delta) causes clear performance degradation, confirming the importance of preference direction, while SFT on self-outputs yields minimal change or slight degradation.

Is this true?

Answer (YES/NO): YES